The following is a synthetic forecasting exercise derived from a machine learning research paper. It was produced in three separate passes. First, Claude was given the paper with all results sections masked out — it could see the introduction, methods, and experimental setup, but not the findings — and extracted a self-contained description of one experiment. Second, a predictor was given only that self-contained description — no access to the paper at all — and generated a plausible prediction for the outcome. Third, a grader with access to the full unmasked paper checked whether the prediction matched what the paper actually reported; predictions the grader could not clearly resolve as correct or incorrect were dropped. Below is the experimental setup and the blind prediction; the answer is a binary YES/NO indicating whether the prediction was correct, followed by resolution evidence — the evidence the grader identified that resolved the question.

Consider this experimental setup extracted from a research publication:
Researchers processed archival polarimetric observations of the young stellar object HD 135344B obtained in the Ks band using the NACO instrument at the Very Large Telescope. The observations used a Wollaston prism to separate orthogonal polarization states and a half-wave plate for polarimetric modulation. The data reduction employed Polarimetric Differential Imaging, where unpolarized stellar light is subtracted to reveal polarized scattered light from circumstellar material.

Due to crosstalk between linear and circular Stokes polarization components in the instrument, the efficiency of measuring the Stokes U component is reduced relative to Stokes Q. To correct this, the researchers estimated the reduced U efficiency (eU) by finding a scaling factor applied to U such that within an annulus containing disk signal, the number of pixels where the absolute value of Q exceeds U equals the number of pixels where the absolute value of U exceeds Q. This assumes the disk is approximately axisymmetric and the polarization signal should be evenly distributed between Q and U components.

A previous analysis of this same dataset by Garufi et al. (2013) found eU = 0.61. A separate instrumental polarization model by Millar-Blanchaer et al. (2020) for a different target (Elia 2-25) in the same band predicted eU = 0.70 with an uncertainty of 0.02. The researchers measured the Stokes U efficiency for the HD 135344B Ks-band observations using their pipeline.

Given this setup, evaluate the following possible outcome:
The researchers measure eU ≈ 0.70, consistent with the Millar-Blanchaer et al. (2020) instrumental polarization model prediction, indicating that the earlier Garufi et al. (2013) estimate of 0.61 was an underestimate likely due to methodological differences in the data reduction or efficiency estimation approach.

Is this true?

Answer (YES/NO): NO